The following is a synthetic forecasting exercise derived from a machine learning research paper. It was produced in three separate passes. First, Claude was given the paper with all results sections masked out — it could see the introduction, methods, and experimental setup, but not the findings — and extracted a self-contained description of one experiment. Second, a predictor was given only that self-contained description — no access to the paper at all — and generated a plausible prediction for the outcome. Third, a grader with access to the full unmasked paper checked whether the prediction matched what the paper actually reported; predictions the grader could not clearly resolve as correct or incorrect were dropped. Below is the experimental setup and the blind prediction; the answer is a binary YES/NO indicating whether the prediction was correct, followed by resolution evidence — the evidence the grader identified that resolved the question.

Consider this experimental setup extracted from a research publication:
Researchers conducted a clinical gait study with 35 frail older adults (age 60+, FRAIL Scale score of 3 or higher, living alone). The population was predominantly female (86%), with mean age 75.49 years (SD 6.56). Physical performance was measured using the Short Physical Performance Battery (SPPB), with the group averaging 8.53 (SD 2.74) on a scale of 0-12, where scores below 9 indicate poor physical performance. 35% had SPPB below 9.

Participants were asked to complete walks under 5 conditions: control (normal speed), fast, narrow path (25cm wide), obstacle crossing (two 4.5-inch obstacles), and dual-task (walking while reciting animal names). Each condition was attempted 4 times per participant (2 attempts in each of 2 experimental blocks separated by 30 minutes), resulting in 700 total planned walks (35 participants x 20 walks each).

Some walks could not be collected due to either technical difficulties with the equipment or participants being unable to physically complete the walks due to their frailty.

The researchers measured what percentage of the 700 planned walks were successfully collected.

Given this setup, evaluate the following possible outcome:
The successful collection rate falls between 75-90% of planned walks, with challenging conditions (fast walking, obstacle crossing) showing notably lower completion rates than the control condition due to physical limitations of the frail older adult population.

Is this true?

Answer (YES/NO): NO